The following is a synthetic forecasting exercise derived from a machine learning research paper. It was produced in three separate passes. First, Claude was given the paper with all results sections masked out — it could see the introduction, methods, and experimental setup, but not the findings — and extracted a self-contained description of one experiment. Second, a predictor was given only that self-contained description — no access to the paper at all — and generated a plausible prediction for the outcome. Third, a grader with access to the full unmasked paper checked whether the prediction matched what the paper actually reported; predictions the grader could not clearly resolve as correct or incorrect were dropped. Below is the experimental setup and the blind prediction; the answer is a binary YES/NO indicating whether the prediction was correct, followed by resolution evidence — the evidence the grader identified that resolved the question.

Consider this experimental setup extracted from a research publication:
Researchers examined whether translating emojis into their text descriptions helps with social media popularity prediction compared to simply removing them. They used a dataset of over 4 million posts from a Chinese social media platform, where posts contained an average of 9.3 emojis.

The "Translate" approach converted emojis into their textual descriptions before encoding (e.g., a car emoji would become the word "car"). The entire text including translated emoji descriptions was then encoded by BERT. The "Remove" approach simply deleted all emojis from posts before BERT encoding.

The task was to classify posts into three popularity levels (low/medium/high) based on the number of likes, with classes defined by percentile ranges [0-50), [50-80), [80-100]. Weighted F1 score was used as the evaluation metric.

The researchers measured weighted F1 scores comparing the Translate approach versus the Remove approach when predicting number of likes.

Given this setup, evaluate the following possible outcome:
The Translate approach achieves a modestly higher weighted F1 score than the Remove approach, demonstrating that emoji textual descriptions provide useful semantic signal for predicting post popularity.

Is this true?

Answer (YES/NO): NO